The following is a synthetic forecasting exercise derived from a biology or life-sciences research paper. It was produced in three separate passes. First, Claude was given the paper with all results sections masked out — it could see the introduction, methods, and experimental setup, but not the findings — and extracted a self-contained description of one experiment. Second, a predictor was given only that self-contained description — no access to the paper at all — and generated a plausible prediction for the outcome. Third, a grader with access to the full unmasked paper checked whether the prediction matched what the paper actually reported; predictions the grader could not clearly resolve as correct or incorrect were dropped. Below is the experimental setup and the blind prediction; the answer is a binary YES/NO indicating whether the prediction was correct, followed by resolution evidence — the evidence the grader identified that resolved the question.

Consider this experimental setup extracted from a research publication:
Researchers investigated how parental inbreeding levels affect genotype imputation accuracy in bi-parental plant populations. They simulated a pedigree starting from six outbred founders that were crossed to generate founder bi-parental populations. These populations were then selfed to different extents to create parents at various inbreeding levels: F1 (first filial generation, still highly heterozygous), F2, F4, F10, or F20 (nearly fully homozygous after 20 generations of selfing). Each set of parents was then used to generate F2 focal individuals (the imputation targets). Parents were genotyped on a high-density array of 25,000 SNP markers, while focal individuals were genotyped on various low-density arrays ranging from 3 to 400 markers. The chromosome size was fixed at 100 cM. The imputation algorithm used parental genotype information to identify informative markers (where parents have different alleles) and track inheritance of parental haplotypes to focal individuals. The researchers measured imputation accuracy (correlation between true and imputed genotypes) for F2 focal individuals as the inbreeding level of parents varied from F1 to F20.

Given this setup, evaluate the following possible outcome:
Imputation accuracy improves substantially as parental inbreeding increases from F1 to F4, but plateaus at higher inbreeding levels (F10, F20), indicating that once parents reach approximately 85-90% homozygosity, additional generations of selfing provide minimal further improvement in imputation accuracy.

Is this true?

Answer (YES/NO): YES